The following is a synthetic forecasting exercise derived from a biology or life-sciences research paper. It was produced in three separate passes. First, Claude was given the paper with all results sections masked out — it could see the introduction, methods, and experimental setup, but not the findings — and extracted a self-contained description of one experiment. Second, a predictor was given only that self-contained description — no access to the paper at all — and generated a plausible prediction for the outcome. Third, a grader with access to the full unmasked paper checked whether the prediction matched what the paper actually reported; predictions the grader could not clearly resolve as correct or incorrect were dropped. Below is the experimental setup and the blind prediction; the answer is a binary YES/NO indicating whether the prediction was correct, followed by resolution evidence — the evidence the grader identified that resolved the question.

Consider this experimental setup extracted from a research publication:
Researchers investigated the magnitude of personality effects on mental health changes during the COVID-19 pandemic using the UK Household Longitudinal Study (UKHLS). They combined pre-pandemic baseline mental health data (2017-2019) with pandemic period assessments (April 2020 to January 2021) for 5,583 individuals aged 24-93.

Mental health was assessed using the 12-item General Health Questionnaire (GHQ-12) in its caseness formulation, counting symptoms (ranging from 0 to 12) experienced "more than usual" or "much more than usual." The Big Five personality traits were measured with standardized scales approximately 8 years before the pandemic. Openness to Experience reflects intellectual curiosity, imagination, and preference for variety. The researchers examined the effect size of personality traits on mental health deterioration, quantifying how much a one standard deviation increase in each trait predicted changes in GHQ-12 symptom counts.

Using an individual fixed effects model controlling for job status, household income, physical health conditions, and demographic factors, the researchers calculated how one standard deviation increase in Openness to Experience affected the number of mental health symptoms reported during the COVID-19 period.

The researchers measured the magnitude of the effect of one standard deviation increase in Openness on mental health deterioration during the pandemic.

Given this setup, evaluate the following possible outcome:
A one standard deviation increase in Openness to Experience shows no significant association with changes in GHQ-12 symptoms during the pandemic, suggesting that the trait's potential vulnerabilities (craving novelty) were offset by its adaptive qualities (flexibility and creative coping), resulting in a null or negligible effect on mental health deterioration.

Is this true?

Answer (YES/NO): NO